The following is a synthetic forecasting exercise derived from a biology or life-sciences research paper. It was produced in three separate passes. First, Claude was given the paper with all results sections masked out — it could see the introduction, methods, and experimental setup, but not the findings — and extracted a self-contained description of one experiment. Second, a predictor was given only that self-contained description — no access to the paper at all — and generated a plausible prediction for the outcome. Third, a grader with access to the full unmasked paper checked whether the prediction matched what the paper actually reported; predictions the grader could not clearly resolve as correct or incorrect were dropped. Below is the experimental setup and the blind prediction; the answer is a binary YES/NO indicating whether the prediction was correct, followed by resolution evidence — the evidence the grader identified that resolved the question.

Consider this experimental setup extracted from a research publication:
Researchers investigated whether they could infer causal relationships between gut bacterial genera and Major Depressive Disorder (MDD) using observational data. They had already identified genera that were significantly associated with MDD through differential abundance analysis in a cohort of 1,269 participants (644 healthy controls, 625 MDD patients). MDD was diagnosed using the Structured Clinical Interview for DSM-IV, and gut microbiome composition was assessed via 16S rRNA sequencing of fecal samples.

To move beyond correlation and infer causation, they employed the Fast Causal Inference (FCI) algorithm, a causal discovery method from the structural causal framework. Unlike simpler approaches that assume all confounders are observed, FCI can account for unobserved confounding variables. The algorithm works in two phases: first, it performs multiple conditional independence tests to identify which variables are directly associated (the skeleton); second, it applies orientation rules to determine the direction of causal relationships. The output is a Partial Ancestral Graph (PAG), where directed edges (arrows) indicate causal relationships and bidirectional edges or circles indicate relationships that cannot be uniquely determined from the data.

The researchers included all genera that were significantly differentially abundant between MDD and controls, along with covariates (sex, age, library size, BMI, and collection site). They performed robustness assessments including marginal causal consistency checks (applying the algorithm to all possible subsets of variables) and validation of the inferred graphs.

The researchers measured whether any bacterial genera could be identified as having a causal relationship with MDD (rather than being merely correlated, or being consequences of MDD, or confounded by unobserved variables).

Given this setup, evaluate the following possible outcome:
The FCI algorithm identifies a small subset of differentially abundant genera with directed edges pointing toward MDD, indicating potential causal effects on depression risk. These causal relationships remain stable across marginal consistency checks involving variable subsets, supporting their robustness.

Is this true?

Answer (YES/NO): YES